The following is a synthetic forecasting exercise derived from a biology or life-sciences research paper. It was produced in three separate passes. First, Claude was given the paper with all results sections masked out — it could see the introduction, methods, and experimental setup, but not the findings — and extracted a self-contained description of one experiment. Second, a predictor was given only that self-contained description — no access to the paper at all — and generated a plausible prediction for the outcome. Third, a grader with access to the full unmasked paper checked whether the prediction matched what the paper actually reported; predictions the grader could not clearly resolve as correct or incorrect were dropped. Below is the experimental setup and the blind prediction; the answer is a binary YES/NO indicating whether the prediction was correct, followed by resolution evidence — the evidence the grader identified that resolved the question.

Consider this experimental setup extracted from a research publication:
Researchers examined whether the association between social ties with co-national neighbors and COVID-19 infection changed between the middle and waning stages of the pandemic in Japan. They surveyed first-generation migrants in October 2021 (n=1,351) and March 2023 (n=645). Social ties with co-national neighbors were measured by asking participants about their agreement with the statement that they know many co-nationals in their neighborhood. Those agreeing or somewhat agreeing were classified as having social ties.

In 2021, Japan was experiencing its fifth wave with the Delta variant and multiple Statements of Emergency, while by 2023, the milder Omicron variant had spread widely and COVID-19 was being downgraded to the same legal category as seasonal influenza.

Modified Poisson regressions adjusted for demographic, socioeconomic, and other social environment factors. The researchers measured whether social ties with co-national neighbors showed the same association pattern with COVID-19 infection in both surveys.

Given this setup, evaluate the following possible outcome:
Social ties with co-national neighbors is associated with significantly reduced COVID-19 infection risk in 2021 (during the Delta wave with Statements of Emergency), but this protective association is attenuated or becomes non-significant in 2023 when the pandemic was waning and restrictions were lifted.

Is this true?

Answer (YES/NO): NO